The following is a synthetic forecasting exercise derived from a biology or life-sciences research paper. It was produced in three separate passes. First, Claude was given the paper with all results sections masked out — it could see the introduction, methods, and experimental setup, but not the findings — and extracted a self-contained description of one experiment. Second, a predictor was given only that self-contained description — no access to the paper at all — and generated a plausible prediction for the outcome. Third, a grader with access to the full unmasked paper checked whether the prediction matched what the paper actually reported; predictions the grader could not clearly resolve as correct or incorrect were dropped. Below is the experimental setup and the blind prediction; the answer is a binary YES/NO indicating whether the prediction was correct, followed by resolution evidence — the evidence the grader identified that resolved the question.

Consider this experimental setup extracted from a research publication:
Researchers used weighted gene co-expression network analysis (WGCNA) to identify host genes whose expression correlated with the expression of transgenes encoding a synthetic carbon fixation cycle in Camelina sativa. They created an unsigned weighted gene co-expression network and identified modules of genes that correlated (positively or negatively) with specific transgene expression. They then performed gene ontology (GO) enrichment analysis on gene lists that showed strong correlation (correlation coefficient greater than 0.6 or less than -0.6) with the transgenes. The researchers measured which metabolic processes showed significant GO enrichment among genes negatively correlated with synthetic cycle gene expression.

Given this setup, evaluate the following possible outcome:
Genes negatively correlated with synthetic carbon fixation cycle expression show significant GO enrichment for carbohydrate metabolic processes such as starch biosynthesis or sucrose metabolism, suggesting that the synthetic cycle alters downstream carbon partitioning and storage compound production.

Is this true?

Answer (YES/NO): NO